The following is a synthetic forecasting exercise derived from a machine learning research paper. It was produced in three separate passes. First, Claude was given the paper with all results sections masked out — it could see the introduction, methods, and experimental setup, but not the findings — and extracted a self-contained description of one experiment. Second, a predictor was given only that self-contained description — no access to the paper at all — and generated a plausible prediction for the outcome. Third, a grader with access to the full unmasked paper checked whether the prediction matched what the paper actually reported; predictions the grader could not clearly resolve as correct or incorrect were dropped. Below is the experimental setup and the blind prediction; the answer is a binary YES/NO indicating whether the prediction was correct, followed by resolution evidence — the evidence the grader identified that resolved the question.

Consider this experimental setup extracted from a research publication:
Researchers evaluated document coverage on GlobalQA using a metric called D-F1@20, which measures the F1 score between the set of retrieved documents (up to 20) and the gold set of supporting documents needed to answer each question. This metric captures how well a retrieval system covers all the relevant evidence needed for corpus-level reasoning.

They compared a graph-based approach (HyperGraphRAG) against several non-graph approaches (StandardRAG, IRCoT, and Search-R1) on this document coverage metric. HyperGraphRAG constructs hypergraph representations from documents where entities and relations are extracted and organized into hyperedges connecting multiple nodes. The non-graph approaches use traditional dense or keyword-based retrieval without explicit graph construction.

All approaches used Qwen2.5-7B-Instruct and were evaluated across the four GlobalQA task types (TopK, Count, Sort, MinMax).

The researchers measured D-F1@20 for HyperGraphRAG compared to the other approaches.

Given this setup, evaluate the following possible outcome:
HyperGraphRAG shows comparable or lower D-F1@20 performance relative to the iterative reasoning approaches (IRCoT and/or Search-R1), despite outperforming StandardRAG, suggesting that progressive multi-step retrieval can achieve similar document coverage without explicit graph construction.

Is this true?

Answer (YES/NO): NO